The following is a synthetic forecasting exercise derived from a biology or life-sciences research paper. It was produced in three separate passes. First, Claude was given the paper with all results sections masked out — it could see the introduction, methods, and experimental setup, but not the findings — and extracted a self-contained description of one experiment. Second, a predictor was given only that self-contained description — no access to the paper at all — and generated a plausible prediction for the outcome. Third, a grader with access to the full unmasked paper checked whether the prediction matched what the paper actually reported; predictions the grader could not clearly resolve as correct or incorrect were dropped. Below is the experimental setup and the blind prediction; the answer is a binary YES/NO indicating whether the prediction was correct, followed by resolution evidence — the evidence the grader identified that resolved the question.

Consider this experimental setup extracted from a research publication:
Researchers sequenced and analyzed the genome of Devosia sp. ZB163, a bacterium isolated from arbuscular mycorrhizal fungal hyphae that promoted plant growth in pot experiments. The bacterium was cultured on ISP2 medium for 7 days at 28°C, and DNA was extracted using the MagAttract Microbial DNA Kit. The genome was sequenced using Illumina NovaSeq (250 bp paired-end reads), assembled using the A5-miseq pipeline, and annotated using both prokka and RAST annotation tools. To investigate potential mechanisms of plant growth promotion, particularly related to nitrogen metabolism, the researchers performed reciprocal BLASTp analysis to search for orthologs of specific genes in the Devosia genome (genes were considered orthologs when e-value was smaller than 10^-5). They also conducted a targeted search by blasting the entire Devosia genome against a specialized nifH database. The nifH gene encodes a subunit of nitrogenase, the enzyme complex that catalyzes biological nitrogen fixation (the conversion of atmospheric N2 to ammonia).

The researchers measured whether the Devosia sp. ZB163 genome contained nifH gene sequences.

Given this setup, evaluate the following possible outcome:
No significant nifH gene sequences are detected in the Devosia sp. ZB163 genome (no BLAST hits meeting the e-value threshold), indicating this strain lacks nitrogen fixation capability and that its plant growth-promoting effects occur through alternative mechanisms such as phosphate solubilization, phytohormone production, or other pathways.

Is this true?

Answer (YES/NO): YES